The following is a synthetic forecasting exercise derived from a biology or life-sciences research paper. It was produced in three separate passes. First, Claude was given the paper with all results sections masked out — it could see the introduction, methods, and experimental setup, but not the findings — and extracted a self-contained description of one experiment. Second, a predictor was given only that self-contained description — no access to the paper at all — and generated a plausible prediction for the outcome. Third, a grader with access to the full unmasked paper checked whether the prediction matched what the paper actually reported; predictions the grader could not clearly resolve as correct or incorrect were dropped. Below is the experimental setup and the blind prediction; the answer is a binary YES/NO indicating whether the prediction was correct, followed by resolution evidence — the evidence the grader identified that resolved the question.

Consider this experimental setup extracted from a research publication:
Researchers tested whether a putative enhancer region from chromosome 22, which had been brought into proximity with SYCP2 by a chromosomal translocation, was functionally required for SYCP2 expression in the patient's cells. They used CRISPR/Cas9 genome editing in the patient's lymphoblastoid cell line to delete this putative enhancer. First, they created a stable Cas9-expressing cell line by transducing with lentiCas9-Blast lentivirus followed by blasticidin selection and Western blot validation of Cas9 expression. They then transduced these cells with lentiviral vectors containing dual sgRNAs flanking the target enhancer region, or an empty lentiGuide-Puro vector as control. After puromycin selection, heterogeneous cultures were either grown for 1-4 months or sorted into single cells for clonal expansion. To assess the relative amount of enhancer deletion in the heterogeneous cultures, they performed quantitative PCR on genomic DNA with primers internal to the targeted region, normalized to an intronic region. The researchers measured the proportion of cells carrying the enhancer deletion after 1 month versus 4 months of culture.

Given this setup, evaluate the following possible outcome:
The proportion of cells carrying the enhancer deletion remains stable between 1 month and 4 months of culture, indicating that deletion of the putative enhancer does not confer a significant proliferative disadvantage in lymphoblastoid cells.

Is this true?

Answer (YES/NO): NO